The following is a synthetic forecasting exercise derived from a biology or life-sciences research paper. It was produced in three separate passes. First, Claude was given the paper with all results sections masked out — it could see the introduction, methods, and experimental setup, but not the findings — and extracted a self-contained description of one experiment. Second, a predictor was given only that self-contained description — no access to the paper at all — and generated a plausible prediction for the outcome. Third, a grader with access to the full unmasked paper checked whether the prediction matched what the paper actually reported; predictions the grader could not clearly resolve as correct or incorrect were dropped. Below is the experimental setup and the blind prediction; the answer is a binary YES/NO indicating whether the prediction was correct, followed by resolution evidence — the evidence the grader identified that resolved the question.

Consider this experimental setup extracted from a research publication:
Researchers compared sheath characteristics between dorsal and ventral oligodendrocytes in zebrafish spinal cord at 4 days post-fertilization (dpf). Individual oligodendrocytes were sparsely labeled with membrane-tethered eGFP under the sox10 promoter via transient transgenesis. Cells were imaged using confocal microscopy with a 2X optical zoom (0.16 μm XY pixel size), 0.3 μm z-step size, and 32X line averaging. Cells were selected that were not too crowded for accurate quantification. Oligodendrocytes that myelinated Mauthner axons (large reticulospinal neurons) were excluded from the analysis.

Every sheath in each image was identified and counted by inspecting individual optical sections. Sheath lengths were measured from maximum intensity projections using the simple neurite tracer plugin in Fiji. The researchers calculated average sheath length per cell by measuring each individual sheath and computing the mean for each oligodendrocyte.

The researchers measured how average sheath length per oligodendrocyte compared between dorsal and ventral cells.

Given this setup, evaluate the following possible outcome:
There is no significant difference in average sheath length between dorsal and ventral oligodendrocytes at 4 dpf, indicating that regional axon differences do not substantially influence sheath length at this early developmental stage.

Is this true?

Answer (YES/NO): YES